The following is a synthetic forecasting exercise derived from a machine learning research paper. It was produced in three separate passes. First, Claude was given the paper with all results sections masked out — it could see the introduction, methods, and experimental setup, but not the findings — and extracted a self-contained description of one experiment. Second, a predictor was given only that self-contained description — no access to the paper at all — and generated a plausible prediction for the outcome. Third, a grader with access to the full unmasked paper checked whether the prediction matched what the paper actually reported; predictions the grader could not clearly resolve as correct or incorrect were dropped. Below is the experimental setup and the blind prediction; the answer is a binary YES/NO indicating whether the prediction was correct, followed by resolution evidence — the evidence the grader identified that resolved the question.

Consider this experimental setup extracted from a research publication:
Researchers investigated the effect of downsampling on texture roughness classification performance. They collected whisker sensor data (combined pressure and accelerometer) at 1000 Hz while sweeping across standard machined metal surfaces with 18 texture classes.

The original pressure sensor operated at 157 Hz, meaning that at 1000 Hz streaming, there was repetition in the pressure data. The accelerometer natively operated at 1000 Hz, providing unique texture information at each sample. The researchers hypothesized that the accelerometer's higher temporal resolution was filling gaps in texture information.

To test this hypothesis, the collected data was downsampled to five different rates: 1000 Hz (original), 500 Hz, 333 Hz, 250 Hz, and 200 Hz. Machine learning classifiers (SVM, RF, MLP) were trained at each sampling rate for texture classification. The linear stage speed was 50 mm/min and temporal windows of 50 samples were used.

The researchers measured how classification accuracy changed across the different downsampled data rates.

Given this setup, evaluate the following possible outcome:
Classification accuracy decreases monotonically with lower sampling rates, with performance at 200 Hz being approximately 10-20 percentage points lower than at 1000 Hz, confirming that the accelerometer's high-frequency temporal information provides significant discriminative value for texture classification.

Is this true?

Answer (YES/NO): NO